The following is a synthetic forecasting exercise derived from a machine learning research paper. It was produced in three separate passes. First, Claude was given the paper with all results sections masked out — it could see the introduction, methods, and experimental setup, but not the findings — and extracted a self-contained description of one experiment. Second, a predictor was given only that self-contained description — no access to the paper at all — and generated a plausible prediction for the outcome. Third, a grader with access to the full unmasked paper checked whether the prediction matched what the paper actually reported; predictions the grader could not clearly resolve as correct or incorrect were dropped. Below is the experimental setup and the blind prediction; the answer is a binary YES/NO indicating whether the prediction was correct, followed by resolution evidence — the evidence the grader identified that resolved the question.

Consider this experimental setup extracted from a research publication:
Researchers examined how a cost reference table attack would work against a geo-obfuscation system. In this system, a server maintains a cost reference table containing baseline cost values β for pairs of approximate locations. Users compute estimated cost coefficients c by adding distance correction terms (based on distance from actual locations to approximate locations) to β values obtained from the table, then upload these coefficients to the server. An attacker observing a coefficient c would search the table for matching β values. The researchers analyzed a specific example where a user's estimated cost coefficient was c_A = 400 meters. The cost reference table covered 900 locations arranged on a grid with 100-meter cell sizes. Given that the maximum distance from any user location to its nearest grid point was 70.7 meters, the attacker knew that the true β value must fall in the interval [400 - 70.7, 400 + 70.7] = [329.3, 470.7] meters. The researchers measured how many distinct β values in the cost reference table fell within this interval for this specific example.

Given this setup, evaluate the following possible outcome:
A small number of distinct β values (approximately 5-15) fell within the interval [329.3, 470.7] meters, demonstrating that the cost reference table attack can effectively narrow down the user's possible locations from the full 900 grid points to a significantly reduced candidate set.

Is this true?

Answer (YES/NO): NO